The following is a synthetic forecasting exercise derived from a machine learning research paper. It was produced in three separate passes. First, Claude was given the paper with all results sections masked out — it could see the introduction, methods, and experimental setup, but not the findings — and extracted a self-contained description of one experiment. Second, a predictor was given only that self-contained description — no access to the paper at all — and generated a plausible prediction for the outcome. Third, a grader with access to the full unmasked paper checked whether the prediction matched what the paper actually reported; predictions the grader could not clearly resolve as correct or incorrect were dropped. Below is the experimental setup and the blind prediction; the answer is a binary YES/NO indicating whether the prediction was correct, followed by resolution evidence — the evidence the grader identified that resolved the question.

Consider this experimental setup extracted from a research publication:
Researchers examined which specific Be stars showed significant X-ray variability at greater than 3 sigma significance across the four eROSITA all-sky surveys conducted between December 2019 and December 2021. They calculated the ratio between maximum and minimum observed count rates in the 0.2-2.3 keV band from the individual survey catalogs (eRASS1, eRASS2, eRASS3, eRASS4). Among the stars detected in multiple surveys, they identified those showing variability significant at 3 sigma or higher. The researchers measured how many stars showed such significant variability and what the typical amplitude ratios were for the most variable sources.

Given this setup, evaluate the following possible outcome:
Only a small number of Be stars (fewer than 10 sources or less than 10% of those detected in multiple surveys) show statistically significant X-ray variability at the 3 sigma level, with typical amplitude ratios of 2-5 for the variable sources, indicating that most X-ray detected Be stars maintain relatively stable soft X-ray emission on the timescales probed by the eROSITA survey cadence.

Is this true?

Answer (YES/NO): NO